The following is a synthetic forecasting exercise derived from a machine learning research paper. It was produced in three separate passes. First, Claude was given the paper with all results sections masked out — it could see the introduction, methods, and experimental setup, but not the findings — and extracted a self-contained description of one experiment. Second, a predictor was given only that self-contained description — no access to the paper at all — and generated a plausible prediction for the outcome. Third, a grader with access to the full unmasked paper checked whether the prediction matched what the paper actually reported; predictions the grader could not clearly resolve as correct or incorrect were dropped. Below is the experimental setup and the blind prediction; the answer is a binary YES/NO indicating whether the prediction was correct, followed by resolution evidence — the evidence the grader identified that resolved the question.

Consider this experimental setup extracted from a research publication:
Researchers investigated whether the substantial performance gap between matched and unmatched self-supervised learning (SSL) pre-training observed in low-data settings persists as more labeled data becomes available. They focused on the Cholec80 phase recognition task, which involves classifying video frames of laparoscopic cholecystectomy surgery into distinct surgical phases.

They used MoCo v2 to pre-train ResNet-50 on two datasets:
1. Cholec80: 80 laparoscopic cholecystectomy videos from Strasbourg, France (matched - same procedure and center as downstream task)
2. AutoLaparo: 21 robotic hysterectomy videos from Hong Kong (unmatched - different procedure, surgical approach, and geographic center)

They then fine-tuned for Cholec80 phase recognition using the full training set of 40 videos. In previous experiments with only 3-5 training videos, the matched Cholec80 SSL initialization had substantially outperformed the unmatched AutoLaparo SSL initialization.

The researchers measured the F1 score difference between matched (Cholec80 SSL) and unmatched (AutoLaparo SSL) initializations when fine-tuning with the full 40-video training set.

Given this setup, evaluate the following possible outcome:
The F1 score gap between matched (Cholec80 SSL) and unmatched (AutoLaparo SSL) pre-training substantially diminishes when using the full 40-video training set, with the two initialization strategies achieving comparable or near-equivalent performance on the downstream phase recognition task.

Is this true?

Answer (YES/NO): YES